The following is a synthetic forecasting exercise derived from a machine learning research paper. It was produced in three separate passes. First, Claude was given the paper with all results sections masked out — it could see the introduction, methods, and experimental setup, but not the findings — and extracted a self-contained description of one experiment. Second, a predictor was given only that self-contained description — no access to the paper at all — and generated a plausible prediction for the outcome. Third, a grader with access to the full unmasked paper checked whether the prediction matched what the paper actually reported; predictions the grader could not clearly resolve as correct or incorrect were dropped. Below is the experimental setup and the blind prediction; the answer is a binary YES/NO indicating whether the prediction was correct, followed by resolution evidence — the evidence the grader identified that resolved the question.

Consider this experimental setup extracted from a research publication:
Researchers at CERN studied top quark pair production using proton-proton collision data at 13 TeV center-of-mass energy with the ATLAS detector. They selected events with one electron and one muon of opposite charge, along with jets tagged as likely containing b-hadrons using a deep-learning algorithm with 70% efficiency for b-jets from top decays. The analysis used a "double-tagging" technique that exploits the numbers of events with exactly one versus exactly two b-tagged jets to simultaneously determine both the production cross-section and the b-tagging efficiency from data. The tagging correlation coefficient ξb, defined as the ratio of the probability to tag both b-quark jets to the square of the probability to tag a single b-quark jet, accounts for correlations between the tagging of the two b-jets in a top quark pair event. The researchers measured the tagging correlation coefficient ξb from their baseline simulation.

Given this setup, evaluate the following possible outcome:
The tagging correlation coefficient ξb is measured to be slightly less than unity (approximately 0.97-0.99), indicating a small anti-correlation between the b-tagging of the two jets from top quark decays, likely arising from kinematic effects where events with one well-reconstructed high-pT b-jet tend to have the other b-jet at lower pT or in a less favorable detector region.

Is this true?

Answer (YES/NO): NO